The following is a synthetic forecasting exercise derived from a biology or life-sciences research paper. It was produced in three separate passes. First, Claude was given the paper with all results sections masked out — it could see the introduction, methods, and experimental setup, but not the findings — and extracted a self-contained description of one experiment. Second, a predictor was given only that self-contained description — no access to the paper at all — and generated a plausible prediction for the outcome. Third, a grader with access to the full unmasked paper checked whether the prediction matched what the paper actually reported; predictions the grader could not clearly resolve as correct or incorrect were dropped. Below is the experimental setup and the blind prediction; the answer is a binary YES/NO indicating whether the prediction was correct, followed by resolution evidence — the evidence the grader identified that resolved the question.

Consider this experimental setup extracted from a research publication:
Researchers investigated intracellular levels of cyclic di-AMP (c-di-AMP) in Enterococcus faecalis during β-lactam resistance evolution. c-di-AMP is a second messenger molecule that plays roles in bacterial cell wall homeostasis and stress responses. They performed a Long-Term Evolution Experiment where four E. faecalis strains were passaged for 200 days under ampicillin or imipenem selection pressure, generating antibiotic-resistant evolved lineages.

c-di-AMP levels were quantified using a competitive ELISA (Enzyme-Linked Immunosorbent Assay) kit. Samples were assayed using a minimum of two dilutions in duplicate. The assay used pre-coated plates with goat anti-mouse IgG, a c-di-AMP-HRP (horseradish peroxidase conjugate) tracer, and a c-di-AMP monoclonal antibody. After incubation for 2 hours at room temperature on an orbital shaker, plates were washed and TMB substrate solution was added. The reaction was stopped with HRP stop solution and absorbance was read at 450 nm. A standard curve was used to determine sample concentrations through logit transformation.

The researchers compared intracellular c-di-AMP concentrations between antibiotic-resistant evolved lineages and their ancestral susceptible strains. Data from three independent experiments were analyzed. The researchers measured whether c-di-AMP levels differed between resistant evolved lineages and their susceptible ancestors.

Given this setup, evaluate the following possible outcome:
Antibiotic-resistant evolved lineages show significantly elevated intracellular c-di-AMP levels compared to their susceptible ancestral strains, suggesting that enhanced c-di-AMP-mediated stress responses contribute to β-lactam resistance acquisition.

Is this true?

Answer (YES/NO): NO